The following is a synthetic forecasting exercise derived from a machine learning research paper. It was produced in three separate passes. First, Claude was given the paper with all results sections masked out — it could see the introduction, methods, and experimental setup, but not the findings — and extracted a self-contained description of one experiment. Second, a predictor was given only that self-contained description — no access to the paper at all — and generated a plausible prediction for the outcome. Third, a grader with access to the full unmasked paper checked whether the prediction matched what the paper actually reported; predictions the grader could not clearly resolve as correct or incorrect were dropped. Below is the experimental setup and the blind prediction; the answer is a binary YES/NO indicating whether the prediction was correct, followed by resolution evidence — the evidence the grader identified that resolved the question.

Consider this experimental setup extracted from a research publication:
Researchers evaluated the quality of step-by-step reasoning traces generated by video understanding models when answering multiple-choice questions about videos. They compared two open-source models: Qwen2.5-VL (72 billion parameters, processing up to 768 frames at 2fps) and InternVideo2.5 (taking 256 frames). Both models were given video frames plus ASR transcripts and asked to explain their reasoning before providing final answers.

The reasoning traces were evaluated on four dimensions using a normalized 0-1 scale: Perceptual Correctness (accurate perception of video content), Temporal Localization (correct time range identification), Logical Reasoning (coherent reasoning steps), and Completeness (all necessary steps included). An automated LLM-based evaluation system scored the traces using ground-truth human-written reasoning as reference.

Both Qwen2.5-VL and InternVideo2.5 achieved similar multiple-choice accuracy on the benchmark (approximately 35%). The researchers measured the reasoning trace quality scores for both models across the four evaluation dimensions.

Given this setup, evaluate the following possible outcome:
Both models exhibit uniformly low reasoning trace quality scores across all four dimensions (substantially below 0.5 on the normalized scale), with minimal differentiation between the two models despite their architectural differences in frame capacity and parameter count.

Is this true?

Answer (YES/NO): NO